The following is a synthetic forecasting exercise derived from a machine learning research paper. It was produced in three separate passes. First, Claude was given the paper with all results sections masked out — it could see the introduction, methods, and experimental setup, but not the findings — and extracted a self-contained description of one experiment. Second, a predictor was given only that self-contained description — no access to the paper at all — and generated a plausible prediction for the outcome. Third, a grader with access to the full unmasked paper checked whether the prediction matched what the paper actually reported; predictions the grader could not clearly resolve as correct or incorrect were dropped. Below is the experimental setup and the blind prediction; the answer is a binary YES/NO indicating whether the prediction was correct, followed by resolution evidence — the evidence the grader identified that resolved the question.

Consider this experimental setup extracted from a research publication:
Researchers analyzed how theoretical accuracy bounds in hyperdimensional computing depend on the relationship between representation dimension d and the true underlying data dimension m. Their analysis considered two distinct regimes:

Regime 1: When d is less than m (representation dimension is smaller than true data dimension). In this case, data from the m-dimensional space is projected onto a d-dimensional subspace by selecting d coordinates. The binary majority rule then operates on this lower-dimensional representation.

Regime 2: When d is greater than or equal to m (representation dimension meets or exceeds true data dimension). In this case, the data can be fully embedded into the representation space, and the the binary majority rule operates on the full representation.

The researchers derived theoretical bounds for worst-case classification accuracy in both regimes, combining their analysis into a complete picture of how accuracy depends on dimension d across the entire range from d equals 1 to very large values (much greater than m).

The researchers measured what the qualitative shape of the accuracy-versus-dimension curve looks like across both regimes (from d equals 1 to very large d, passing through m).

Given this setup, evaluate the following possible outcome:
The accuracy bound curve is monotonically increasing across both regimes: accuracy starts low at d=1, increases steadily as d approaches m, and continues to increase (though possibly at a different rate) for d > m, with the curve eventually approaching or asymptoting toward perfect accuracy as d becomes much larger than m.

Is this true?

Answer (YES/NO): NO